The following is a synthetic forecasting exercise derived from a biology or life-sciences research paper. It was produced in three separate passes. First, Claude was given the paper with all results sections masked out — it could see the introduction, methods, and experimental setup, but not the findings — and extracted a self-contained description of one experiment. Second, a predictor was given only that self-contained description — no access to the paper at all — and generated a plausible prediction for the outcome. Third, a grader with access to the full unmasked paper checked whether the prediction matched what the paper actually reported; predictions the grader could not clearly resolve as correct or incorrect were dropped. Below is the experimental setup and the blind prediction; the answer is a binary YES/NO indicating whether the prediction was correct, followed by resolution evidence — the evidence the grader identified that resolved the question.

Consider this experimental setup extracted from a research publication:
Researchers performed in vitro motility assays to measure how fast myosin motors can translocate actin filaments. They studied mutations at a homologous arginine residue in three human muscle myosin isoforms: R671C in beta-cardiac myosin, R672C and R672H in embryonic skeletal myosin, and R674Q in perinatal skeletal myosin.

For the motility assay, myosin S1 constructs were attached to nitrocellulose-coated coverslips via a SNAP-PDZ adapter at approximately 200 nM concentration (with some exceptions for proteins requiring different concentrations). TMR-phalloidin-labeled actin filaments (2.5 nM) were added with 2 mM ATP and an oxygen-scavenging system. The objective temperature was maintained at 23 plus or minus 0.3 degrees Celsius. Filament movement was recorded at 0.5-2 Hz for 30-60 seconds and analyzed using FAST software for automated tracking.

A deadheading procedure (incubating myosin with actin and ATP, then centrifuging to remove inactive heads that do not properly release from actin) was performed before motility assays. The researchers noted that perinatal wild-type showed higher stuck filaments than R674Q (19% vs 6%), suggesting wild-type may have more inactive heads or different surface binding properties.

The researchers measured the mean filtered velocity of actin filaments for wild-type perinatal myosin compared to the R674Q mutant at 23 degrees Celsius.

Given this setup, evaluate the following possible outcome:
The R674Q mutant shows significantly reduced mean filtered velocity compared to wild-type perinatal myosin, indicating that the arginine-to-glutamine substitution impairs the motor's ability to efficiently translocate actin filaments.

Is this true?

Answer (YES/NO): YES